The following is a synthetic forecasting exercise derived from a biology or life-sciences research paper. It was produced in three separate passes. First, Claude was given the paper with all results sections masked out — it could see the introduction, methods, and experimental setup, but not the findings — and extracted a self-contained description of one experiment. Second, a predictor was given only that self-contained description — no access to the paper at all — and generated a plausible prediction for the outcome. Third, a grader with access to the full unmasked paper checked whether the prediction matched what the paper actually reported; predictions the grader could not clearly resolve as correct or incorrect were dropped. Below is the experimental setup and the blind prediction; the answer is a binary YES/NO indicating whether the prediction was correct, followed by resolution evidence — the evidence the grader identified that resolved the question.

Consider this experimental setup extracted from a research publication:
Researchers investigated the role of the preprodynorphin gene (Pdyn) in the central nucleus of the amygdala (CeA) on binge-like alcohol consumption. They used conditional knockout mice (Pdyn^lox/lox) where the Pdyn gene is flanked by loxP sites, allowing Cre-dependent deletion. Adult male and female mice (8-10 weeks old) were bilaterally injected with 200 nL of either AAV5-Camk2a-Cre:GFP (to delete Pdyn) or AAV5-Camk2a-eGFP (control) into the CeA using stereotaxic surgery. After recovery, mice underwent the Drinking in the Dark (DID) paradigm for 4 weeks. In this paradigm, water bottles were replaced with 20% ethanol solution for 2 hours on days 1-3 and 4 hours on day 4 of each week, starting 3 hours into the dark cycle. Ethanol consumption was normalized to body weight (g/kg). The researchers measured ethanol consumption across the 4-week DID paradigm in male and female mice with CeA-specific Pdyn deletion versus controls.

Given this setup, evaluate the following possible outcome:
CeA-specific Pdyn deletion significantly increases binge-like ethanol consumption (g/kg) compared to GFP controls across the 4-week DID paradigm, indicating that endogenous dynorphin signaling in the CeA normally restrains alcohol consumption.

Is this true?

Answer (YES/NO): NO